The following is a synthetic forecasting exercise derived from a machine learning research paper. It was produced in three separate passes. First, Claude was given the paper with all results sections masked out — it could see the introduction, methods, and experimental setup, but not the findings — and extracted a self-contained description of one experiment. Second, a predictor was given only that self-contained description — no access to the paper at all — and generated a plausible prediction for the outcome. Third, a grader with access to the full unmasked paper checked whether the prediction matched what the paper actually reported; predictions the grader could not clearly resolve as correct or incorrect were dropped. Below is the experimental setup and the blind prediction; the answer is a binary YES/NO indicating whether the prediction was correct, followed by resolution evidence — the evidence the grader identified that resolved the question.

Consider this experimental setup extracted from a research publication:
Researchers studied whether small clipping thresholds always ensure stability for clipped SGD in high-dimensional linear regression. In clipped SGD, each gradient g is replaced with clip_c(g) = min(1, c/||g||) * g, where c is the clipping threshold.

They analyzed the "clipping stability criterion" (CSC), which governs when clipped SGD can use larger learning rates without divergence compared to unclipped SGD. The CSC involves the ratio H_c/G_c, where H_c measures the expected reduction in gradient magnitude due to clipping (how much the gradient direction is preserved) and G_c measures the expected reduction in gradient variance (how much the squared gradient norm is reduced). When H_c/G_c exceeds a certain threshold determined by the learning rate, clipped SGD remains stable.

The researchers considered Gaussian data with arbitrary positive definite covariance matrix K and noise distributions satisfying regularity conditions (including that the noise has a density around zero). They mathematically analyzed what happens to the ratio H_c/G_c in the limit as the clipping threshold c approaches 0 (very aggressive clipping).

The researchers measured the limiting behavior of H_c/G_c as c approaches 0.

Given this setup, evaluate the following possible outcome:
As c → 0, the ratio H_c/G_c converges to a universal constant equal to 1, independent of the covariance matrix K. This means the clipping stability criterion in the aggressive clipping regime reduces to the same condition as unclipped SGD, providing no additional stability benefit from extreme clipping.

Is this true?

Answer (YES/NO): NO